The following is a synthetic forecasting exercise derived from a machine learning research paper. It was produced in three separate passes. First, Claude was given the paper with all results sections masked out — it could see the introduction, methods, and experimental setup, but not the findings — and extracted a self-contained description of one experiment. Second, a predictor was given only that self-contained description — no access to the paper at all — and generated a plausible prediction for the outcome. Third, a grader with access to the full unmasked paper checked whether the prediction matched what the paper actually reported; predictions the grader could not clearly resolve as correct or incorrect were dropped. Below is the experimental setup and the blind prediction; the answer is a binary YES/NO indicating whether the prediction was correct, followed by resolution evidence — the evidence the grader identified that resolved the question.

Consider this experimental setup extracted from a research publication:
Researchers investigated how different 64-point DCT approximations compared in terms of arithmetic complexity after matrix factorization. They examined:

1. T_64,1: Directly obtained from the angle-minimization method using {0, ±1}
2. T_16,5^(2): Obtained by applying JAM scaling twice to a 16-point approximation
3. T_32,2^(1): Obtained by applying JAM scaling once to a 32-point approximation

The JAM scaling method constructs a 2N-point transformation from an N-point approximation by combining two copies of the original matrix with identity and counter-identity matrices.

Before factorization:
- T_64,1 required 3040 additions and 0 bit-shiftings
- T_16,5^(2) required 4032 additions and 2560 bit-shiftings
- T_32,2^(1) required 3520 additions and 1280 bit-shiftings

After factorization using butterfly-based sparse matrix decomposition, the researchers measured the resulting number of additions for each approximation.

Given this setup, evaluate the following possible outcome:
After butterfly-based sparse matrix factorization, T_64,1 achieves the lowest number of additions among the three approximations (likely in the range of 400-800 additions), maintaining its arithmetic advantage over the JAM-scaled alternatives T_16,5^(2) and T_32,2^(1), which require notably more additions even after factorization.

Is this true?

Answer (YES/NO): NO